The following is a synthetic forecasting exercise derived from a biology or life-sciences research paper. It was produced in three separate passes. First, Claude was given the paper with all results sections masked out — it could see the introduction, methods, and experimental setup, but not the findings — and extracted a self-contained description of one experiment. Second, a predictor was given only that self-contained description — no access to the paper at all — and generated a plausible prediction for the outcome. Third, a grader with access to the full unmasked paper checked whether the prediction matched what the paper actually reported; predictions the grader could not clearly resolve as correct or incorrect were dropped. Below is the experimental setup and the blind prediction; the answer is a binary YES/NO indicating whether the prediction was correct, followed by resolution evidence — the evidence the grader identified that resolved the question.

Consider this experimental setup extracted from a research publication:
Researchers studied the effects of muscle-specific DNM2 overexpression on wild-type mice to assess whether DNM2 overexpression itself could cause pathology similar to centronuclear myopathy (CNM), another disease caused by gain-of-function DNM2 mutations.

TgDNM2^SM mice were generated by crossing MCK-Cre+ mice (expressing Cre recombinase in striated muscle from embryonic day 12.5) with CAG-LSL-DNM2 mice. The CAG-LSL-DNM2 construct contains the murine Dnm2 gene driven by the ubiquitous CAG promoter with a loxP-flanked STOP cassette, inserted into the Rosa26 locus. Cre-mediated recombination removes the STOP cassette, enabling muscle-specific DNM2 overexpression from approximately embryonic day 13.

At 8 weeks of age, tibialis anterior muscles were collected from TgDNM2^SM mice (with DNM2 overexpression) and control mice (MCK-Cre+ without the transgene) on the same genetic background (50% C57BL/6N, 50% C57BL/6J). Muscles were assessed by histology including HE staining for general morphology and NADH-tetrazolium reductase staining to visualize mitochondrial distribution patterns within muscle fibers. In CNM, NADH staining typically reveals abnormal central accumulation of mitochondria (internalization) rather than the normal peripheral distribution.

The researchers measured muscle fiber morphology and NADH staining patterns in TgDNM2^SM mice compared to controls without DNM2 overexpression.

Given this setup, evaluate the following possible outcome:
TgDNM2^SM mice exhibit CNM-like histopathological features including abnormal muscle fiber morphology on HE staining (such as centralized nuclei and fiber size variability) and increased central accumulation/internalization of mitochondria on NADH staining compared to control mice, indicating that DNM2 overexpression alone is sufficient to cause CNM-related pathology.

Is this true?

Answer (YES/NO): NO